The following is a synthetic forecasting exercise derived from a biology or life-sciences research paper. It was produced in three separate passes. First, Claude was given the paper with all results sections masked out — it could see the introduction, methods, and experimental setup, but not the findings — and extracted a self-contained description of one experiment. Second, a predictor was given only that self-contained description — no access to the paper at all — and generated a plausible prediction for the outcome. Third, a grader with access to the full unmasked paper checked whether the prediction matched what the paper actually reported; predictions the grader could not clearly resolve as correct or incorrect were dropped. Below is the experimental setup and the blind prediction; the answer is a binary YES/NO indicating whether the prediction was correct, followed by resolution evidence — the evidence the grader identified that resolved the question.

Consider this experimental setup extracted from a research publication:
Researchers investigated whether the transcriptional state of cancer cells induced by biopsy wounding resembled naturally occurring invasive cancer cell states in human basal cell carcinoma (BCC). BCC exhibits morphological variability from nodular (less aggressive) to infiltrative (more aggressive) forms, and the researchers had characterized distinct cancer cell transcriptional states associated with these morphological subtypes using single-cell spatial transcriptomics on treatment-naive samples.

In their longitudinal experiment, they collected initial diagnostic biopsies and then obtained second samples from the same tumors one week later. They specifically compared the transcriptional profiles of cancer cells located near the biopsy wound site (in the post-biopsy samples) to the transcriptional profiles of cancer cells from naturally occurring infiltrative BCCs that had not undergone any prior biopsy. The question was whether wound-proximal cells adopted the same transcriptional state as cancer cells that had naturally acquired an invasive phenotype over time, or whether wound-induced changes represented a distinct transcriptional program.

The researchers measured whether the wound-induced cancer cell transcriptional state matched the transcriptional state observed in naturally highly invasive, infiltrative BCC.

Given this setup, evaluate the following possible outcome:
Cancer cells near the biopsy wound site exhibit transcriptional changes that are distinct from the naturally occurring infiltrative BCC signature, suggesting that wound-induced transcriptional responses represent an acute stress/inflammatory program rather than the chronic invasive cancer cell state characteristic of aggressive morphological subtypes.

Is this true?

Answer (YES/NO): NO